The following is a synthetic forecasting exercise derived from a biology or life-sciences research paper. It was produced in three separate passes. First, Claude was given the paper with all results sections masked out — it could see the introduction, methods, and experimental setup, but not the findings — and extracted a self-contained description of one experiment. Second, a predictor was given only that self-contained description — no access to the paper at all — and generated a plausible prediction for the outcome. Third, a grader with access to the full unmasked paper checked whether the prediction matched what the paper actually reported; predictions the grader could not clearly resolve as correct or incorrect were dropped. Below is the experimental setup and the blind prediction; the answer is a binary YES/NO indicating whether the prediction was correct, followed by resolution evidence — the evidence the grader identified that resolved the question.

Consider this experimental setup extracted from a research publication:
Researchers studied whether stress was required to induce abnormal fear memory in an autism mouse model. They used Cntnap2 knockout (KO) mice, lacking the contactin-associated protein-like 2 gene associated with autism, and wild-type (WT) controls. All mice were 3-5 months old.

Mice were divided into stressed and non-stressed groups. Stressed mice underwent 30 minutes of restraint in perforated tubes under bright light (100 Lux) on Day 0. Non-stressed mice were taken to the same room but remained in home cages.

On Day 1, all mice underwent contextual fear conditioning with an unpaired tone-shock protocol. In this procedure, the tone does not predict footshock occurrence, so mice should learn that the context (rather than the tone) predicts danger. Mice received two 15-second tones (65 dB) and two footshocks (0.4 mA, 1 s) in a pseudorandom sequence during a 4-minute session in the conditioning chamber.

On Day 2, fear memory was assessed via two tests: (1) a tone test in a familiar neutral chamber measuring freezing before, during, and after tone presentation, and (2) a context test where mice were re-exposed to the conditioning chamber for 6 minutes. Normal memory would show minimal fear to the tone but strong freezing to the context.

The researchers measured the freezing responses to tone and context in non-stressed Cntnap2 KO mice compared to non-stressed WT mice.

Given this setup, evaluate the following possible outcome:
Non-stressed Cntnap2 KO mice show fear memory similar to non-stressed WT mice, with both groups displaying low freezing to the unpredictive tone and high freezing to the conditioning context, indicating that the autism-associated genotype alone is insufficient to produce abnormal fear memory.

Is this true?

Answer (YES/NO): YES